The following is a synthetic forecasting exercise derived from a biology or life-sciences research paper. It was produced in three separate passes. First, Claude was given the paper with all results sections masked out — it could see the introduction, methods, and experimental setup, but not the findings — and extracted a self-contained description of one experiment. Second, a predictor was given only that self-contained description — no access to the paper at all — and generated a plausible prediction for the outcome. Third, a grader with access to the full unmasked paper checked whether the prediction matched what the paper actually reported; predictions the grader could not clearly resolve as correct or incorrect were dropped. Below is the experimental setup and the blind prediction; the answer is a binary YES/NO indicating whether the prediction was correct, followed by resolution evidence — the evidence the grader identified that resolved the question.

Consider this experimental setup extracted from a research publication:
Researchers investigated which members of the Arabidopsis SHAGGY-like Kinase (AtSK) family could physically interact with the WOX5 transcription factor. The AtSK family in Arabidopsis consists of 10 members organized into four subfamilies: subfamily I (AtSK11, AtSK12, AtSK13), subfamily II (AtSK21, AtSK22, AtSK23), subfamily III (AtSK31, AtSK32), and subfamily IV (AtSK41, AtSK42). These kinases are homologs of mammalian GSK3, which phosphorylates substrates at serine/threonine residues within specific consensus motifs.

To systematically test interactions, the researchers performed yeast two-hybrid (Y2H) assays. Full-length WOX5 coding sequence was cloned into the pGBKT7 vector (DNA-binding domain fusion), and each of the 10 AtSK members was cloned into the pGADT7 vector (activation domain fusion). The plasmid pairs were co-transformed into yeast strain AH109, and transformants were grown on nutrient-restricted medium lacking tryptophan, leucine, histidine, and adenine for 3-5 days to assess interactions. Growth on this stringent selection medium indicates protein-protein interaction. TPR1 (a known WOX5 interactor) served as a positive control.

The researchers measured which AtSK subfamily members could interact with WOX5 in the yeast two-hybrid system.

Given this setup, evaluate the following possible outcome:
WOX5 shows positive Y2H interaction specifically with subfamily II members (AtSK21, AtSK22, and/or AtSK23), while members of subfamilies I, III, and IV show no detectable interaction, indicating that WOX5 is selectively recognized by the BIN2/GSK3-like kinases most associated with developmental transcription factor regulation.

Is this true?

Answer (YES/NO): YES